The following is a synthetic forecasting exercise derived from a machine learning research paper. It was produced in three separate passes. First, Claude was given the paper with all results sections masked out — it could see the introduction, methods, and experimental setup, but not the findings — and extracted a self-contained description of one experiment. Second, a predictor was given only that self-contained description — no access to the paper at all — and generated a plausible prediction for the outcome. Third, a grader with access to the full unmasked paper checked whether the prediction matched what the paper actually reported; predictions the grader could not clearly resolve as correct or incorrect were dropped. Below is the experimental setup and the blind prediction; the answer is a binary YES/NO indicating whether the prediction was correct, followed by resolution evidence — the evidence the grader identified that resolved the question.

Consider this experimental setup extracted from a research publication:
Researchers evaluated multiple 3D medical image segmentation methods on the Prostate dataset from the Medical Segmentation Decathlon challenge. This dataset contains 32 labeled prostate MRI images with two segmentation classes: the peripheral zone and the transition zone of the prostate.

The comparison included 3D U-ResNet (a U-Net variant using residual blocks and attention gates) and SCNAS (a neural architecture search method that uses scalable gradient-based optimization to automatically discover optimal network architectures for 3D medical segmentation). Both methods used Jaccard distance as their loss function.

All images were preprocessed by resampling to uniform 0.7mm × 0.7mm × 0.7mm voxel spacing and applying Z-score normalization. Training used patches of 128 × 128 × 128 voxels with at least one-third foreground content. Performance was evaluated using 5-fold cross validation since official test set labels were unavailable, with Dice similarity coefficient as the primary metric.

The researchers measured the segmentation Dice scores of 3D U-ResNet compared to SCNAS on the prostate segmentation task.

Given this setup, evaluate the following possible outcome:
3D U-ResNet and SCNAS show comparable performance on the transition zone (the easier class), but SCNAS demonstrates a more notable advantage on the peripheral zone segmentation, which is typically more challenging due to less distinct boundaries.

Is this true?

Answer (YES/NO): NO